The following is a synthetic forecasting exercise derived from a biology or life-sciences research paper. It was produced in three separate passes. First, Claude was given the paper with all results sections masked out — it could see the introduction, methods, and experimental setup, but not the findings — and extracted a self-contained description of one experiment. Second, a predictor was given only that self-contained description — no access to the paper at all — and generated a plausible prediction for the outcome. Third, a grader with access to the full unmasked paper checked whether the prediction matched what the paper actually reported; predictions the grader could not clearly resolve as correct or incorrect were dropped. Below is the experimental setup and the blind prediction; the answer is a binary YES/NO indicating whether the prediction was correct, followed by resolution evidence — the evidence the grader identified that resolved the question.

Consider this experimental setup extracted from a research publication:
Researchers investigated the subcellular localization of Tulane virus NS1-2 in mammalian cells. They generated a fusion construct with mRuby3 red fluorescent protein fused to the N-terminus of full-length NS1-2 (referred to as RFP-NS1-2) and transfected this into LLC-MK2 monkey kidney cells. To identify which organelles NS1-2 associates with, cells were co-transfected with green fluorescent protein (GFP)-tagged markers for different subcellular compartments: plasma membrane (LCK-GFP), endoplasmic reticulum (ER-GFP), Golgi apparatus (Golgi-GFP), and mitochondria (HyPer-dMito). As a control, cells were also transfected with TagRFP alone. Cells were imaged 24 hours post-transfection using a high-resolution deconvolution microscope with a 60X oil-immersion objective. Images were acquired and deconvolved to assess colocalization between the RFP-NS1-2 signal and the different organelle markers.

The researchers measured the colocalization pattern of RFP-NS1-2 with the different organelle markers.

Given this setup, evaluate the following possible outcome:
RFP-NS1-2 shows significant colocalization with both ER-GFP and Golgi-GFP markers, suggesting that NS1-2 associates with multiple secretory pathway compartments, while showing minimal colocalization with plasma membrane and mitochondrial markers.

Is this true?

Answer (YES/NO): NO